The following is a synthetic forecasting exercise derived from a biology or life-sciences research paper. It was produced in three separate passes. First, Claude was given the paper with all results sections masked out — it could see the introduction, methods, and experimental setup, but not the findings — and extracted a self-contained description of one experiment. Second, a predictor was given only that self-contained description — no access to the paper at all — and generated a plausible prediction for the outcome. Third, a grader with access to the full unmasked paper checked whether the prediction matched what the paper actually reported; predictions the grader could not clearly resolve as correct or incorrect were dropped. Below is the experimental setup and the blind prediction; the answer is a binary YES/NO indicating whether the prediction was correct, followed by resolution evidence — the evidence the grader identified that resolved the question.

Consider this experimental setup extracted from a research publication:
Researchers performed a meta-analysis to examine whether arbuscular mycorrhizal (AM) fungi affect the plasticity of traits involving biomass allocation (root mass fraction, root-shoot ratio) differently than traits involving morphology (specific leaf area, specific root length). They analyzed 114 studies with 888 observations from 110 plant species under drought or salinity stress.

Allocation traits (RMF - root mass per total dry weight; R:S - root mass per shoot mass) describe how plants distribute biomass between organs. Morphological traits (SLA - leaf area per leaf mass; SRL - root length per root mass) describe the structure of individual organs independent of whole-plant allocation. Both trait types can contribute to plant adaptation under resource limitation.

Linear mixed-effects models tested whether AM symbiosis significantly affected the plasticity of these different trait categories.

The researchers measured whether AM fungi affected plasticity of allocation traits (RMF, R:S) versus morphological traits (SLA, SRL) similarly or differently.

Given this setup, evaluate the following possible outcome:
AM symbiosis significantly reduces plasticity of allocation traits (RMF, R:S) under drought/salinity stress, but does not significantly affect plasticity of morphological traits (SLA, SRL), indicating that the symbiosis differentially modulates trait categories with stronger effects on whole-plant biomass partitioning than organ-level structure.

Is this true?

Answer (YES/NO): YES